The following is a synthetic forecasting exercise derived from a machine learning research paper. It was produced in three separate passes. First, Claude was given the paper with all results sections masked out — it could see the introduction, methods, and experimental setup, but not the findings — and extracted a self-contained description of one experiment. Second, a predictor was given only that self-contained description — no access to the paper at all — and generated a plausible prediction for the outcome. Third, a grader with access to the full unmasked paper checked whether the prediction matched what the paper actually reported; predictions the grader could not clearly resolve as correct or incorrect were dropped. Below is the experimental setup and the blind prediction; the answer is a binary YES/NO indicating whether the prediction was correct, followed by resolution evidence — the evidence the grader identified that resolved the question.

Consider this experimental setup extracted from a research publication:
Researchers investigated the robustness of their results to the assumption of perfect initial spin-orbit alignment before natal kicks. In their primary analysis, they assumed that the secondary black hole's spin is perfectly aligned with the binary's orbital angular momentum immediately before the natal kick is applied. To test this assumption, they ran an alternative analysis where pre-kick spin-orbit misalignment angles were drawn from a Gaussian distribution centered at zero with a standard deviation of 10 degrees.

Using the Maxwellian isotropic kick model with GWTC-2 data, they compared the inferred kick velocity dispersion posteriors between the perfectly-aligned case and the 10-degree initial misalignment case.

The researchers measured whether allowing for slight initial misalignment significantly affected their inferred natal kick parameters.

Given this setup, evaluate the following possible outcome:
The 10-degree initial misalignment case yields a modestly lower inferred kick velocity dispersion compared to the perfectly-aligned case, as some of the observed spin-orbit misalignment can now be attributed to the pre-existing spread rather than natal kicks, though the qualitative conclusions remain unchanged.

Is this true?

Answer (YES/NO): NO